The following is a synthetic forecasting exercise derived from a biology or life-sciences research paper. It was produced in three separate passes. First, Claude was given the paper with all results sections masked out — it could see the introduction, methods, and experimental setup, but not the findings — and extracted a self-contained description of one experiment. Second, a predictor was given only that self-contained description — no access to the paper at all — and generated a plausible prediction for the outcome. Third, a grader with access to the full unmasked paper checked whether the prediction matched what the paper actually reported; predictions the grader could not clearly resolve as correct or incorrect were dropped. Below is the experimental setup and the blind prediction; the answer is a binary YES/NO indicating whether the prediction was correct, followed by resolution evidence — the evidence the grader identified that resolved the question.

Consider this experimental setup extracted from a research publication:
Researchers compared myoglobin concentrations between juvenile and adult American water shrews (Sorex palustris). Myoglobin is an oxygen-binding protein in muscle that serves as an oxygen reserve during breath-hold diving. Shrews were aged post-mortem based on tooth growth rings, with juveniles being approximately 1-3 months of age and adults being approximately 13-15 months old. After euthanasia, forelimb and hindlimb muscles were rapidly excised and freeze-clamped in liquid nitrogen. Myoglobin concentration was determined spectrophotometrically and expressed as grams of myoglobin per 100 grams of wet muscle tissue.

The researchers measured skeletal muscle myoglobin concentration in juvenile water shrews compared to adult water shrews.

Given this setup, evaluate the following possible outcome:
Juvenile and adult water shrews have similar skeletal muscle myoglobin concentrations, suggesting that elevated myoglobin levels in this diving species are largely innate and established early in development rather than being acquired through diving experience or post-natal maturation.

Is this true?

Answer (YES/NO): NO